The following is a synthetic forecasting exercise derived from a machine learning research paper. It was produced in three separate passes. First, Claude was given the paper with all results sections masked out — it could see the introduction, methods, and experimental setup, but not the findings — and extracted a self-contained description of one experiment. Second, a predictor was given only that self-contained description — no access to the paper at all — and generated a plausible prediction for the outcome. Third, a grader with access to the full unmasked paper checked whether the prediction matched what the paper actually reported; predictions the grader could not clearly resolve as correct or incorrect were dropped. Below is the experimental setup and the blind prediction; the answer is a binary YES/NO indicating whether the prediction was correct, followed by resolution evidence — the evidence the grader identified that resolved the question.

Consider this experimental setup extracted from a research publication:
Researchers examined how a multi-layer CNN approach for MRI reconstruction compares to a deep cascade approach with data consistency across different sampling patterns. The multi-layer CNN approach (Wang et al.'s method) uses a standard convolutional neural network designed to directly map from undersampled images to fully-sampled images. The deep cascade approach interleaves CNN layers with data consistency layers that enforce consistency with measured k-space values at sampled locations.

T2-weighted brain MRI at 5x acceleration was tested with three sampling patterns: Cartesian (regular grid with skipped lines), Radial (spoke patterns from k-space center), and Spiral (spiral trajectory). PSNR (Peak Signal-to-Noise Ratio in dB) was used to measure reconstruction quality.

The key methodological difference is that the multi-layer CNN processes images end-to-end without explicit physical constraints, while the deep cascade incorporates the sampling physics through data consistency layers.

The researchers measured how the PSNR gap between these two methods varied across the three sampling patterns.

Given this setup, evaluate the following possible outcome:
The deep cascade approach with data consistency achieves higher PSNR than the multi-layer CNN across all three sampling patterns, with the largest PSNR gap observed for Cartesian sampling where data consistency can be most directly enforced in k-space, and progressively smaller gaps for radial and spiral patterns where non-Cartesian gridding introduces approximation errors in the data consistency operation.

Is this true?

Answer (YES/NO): NO